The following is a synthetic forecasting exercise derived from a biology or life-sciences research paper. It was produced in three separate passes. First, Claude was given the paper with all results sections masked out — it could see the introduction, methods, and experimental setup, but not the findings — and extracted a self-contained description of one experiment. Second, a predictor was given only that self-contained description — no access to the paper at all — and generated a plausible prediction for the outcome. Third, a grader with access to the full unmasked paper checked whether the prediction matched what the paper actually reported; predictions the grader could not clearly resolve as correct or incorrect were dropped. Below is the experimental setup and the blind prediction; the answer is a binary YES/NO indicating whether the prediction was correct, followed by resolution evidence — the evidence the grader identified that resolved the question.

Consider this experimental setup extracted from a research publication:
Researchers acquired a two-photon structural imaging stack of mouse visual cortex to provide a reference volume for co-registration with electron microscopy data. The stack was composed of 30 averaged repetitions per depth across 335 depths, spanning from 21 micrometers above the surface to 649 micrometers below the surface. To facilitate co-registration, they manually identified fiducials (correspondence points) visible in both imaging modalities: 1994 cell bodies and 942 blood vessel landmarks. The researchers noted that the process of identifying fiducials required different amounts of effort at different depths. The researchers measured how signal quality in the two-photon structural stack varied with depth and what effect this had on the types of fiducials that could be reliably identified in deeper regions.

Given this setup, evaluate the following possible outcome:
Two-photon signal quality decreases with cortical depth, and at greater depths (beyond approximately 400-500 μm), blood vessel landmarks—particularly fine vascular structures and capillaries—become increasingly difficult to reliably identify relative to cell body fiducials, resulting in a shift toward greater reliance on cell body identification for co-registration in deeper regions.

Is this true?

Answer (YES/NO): NO